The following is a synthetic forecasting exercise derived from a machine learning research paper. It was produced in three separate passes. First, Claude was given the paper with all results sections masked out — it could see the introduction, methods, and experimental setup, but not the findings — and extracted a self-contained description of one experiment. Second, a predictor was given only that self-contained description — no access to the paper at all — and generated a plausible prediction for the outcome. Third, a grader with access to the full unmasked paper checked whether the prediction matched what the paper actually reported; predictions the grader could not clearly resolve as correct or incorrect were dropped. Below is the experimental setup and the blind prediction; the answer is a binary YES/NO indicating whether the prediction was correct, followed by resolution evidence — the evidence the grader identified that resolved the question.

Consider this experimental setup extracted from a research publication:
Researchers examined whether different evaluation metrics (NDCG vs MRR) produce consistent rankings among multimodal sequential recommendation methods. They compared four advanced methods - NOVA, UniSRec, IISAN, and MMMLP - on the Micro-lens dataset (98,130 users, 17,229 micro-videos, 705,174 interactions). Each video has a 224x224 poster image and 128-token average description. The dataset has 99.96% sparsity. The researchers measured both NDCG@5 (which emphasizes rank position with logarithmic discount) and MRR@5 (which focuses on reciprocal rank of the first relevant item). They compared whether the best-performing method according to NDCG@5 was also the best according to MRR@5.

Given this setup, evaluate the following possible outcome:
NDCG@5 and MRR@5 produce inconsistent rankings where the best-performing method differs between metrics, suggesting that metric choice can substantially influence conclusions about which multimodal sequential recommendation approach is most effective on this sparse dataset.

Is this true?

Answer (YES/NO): NO